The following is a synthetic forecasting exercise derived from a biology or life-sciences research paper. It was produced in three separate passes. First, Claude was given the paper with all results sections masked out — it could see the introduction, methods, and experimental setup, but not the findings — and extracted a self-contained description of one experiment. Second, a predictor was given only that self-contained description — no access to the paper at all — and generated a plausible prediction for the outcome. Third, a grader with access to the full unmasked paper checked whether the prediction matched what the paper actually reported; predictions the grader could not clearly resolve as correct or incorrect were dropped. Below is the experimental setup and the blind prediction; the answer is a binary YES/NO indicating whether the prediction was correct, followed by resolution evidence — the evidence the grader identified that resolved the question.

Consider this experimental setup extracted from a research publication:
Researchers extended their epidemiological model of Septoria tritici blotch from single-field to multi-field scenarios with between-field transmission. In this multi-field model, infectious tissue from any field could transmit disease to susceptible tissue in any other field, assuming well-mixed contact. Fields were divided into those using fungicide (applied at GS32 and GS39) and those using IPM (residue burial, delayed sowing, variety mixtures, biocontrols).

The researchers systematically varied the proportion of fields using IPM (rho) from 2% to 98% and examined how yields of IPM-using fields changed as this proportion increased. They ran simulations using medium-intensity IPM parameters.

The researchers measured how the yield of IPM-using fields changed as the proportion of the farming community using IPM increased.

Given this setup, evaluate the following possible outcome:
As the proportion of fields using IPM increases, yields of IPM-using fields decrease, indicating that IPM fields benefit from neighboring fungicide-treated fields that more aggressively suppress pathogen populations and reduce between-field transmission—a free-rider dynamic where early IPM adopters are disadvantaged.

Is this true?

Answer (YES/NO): NO